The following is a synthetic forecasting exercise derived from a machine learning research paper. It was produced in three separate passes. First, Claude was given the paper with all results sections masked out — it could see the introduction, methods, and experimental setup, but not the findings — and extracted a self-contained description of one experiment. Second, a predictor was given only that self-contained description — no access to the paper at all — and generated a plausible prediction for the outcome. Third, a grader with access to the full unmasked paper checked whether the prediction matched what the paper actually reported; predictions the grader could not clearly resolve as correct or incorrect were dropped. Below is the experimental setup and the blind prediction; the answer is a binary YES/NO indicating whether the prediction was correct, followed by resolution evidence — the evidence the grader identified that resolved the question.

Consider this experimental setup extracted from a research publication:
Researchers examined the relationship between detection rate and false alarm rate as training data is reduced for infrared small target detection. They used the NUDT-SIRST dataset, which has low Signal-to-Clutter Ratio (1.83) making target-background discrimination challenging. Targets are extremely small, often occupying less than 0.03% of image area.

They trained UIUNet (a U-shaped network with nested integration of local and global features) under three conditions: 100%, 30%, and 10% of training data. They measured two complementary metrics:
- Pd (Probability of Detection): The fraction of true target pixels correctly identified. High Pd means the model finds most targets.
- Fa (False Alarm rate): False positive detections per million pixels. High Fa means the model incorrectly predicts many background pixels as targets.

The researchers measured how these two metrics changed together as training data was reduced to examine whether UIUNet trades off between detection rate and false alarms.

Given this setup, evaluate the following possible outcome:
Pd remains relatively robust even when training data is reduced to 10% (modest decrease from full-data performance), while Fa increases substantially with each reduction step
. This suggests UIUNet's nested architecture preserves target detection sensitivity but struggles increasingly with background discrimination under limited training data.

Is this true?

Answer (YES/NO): YES